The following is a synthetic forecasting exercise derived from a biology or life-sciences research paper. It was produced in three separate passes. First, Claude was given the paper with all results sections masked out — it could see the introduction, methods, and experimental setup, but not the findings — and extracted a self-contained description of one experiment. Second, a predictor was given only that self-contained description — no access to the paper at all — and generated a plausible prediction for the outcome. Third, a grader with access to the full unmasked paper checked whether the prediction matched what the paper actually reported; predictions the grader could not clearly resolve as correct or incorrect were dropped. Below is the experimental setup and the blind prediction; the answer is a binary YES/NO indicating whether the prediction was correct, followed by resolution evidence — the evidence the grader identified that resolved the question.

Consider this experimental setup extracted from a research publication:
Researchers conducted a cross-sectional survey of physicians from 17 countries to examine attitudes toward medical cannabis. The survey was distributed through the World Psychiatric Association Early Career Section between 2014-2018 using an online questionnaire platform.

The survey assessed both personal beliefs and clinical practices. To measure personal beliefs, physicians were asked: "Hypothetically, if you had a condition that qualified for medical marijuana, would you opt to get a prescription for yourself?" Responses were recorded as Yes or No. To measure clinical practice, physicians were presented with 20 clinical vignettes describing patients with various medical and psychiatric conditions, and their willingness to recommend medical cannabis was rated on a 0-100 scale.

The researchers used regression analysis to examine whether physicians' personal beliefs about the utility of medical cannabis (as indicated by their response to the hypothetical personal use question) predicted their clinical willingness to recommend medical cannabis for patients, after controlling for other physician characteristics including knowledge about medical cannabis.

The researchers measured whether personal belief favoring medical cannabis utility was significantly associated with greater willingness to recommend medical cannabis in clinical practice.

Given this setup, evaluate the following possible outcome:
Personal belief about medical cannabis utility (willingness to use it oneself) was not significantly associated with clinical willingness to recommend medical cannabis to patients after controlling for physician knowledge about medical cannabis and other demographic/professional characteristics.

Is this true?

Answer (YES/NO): NO